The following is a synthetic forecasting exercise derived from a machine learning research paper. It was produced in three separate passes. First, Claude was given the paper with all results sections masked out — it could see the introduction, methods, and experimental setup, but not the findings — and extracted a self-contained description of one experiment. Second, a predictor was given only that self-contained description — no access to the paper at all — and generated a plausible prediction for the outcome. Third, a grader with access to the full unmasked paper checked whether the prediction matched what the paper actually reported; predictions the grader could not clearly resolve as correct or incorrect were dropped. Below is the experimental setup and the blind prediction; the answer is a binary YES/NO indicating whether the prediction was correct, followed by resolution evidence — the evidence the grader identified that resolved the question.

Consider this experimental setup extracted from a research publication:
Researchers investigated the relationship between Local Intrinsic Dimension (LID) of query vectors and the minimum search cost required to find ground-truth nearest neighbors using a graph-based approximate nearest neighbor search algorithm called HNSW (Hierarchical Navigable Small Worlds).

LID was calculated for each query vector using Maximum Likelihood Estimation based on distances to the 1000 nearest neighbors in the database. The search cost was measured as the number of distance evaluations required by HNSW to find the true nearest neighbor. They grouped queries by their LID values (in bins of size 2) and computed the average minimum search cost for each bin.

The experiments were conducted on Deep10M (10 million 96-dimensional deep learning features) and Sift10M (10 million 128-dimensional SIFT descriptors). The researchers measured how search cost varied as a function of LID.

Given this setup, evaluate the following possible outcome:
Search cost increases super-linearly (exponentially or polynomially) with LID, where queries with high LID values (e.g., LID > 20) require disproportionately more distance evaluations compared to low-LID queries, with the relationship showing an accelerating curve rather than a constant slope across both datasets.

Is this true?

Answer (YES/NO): YES